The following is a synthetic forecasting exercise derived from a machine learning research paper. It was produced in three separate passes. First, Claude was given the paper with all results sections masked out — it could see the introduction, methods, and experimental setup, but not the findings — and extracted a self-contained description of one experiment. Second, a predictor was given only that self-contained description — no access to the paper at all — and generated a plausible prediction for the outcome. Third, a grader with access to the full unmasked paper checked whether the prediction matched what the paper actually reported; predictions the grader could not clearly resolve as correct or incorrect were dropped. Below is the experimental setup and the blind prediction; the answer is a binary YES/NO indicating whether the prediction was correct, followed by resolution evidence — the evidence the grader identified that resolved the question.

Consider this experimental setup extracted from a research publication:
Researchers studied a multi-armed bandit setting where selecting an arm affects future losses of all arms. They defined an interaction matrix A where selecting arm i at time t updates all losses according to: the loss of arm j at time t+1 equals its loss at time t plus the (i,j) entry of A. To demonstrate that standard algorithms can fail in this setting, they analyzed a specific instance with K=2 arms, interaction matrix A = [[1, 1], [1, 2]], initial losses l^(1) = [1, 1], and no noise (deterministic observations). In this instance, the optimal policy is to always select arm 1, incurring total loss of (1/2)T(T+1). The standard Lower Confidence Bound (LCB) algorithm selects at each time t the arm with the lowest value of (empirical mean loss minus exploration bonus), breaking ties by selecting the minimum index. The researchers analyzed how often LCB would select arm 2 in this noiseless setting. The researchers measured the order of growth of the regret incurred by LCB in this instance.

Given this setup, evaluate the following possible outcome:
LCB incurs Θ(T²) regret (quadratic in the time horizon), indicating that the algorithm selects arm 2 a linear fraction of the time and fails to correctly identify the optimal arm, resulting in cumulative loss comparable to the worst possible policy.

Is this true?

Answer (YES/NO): NO